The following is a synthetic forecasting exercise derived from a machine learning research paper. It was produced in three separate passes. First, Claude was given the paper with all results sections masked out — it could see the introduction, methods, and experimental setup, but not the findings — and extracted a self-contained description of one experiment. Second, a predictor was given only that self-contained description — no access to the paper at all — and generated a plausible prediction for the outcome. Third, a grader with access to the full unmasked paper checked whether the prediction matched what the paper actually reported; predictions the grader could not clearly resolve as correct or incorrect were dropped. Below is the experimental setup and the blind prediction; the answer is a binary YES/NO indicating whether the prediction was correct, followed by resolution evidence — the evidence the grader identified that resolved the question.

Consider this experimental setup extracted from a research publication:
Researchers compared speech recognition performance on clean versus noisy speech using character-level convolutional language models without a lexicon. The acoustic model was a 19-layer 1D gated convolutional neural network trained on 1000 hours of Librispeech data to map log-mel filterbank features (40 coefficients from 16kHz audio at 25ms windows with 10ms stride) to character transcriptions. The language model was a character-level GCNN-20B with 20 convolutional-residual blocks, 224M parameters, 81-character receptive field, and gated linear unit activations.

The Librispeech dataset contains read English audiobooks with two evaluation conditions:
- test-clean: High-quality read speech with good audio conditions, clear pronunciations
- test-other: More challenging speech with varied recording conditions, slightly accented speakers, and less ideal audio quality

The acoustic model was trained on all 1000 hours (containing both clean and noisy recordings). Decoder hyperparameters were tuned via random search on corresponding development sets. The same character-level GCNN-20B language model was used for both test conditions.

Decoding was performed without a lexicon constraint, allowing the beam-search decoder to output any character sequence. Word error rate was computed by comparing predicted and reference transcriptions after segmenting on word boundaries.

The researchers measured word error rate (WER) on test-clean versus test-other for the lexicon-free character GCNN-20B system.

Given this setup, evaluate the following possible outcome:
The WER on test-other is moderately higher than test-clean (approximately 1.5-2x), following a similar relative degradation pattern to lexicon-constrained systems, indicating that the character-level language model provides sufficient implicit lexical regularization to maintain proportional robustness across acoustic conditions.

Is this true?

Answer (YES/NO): NO